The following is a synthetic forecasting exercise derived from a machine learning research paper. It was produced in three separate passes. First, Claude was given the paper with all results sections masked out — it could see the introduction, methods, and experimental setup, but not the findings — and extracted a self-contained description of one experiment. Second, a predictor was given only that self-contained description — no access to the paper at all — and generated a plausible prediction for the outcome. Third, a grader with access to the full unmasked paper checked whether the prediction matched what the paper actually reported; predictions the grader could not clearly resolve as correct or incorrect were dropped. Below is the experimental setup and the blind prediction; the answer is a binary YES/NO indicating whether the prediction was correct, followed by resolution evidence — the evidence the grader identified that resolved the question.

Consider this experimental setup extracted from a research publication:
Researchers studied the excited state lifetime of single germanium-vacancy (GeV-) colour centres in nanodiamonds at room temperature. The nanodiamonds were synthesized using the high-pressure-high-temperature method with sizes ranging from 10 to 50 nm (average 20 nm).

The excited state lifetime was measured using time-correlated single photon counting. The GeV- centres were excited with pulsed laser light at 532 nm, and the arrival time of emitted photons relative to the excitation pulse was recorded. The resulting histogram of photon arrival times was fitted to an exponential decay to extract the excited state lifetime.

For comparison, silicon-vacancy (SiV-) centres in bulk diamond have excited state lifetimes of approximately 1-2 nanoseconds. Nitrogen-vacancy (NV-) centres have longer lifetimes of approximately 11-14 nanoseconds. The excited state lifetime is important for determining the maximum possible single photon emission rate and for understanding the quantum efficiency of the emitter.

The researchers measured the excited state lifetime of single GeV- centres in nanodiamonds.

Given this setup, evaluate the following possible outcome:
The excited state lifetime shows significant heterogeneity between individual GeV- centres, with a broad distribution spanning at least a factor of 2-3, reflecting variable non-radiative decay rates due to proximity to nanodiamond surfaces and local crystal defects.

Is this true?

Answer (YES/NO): NO